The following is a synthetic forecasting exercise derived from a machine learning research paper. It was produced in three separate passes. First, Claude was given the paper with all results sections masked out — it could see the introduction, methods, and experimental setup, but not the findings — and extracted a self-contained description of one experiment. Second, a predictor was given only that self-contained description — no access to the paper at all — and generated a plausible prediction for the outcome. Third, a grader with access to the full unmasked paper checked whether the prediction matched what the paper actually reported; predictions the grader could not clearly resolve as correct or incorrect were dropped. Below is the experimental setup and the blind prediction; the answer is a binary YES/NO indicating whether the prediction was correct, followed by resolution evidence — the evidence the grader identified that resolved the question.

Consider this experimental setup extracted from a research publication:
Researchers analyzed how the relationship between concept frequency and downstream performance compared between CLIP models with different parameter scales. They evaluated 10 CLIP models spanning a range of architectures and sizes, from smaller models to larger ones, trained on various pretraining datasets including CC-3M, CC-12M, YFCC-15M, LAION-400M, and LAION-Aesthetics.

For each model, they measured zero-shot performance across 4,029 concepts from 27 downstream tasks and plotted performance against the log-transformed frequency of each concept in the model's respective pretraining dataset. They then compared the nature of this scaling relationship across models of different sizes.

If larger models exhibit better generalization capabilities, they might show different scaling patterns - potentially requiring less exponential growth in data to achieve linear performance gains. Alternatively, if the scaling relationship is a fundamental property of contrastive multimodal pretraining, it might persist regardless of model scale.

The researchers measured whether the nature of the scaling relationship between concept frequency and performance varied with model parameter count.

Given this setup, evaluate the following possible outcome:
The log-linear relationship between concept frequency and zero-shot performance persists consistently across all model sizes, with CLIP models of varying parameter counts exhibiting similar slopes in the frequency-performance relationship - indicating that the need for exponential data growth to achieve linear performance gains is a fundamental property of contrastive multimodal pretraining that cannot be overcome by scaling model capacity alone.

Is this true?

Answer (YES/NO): YES